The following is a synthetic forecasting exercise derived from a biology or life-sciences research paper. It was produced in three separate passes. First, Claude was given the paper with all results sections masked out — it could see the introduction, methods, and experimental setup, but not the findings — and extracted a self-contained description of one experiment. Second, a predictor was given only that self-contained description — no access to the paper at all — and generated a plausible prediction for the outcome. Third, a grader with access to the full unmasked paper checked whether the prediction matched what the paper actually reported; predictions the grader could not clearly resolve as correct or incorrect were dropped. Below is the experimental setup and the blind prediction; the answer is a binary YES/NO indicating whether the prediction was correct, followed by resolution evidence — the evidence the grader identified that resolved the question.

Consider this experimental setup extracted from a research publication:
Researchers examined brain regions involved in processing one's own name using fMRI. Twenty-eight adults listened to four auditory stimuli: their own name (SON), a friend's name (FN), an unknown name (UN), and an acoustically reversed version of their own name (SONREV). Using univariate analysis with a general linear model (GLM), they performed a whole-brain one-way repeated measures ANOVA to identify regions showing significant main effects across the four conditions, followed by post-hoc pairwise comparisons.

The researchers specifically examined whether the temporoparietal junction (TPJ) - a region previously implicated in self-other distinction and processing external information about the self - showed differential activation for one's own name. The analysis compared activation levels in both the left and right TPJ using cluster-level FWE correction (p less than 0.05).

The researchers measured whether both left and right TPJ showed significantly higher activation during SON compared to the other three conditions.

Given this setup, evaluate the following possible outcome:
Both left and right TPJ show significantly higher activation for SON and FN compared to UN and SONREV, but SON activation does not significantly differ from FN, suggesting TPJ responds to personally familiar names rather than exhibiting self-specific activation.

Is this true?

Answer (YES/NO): NO